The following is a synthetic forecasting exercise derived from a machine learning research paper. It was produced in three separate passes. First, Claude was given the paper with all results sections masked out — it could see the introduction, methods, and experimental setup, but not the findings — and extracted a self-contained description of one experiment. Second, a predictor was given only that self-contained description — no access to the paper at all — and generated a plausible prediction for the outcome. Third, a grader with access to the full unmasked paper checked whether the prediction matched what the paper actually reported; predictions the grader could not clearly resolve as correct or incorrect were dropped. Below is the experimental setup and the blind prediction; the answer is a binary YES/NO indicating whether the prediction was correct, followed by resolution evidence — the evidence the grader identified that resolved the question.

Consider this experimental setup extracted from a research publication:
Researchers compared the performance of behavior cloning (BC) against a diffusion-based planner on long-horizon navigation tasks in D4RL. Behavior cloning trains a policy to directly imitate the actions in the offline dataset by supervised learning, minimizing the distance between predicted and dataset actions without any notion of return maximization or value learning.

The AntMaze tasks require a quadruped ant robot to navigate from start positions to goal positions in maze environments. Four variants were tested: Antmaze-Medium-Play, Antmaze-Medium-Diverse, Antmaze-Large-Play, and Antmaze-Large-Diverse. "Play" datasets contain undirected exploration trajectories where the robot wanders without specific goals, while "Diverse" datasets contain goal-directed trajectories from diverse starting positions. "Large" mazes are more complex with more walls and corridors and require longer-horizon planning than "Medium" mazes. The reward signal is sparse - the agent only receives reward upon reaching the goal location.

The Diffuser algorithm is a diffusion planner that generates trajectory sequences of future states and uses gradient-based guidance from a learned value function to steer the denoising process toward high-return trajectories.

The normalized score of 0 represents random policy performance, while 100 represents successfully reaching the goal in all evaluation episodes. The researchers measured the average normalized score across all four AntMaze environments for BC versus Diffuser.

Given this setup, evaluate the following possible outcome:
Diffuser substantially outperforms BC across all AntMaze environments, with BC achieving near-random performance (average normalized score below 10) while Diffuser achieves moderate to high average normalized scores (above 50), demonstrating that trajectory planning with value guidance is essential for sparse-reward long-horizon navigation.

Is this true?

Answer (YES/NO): NO